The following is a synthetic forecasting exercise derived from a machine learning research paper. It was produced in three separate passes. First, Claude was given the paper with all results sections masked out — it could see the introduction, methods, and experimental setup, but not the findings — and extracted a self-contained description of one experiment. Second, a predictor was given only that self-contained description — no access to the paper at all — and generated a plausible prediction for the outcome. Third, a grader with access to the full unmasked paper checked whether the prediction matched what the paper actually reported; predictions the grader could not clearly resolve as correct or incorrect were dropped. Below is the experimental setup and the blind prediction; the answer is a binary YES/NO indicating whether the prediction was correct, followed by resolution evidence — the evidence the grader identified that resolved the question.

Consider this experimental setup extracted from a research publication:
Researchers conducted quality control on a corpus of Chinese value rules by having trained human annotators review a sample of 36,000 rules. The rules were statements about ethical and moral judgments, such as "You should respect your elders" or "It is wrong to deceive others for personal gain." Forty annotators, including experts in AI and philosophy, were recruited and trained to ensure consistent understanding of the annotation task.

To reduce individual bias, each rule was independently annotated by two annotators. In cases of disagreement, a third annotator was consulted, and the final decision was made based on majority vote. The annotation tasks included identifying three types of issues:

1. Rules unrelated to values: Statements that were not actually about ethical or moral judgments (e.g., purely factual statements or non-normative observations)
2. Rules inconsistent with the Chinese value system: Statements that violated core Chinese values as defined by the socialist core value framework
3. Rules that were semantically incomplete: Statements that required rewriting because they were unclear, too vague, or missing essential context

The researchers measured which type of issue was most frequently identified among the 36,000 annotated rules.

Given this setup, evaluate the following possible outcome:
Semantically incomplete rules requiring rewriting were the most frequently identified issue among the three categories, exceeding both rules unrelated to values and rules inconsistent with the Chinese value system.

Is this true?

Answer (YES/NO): NO